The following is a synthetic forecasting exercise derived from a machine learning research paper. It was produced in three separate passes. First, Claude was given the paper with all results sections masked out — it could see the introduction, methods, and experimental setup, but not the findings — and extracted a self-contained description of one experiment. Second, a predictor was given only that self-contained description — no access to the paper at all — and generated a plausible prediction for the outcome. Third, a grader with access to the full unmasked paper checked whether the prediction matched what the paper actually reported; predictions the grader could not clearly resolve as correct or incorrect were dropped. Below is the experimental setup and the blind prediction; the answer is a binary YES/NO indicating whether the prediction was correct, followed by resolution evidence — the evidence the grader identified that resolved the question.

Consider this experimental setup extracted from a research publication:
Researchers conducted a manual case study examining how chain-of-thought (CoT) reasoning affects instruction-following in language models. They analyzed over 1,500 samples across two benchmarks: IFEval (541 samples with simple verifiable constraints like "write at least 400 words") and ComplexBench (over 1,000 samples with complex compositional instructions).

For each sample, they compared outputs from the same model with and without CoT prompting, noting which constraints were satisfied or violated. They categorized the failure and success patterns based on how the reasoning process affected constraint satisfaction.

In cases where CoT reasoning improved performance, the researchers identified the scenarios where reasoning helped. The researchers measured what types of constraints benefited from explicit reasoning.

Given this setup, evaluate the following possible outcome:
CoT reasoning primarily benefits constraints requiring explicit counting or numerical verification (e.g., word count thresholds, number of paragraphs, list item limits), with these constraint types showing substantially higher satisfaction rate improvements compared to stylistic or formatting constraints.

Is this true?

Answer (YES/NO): NO